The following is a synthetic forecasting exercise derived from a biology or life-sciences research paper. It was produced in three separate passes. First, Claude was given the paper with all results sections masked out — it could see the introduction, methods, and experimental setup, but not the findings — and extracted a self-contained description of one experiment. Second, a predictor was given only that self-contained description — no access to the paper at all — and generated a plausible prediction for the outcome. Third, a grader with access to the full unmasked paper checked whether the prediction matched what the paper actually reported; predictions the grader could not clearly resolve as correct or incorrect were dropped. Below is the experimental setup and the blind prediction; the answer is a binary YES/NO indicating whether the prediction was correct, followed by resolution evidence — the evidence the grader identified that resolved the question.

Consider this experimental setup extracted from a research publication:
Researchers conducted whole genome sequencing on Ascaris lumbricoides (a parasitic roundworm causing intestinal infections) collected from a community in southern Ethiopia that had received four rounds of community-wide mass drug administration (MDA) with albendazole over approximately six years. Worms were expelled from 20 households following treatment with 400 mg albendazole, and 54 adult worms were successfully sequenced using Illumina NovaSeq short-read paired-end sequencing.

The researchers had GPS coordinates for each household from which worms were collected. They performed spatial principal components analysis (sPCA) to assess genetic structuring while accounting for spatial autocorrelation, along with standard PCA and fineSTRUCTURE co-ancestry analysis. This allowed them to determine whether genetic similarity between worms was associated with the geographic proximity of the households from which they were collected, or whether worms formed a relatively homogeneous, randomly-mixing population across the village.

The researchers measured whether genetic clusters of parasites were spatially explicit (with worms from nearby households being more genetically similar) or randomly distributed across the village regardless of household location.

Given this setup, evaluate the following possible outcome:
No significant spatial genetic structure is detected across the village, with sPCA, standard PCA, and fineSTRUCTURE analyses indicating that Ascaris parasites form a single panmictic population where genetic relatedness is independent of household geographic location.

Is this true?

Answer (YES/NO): NO